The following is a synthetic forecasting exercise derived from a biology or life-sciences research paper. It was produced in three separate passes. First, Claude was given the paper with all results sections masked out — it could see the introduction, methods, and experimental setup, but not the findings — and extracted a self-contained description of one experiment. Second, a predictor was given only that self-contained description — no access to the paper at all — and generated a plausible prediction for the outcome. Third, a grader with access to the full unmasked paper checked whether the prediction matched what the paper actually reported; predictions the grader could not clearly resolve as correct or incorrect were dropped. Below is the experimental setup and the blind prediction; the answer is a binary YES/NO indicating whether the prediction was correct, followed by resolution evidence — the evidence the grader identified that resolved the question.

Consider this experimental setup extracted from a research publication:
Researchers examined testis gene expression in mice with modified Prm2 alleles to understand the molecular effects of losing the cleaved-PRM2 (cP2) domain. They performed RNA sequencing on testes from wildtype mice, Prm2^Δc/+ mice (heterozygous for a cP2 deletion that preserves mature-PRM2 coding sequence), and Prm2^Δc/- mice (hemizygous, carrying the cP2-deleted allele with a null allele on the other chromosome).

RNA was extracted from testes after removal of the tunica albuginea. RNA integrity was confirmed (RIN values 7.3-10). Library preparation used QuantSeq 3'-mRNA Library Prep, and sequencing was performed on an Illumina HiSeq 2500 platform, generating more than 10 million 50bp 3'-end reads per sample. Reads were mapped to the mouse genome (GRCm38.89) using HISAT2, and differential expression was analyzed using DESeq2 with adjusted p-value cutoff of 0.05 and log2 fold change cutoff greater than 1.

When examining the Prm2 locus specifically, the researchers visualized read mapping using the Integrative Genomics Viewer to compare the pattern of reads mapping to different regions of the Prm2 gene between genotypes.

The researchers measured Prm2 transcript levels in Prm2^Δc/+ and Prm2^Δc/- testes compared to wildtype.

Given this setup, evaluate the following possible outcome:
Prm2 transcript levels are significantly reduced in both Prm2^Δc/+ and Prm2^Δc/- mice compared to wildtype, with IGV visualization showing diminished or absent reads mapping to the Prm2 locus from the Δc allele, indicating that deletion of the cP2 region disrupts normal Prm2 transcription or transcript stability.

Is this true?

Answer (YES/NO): NO